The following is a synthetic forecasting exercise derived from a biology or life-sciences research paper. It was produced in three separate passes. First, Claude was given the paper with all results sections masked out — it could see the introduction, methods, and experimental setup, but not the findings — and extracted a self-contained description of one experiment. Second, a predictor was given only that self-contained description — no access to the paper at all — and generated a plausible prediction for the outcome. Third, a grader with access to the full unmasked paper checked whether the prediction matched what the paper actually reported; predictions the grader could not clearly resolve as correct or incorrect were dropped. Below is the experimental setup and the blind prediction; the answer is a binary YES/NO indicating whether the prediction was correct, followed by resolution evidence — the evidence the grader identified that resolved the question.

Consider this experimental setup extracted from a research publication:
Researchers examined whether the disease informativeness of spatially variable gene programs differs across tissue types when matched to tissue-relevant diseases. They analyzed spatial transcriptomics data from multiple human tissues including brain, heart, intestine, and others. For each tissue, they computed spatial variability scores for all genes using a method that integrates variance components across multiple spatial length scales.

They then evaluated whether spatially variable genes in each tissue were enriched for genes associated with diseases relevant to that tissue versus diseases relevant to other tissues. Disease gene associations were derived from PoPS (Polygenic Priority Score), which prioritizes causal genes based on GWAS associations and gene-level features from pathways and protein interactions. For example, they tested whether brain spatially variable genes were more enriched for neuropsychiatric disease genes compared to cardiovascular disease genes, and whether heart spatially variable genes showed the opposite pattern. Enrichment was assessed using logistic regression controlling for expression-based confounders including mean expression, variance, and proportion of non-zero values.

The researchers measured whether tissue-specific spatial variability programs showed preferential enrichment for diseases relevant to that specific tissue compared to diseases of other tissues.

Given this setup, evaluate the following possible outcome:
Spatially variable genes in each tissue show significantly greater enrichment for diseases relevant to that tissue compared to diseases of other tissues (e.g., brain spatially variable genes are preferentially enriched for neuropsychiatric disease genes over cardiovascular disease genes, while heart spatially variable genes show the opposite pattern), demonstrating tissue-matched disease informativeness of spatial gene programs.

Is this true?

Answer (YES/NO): YES